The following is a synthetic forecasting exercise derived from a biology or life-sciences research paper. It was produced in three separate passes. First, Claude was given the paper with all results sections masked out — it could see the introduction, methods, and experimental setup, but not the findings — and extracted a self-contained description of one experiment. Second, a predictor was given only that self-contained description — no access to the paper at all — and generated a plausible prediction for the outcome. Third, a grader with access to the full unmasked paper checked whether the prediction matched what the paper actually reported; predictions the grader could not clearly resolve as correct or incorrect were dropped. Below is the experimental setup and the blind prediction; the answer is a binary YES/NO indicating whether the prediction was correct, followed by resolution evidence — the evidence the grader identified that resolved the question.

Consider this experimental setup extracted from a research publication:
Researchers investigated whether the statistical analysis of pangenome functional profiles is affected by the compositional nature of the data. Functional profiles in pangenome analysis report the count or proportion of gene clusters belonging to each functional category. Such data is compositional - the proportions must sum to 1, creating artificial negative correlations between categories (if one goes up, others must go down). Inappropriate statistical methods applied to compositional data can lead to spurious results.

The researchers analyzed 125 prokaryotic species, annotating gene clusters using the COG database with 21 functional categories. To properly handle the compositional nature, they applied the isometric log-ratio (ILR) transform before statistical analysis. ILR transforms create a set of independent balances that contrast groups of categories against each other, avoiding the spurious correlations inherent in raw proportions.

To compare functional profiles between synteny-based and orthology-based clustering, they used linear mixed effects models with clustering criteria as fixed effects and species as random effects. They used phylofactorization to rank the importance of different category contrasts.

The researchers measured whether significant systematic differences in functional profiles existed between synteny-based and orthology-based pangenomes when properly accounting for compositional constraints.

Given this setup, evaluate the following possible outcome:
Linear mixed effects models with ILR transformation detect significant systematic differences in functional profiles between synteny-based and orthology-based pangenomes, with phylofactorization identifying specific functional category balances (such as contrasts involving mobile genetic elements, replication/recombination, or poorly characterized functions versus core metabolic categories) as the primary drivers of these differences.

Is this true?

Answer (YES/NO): YES